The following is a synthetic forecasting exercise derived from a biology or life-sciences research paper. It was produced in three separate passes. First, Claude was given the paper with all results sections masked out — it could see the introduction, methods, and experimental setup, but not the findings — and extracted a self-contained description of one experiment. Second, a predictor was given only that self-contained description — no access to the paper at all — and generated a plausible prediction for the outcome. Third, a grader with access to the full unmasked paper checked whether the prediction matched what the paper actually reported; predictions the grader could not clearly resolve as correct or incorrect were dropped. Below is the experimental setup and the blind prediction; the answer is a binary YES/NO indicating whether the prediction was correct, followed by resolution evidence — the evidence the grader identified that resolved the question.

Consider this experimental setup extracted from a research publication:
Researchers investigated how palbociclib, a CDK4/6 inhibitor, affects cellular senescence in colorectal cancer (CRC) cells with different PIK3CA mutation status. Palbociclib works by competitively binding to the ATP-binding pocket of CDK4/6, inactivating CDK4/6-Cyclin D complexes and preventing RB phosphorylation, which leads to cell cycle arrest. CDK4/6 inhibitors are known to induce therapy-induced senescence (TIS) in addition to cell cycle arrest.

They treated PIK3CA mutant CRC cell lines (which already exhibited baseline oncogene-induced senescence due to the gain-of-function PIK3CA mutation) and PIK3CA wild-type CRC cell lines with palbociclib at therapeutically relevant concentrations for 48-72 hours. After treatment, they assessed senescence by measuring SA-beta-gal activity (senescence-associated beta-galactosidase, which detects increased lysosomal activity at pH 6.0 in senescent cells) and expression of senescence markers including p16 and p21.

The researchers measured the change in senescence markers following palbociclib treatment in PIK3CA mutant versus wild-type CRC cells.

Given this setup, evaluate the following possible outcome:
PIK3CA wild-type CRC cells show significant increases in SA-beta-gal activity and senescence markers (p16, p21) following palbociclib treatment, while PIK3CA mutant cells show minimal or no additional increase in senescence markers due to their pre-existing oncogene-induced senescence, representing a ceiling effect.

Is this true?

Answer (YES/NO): NO